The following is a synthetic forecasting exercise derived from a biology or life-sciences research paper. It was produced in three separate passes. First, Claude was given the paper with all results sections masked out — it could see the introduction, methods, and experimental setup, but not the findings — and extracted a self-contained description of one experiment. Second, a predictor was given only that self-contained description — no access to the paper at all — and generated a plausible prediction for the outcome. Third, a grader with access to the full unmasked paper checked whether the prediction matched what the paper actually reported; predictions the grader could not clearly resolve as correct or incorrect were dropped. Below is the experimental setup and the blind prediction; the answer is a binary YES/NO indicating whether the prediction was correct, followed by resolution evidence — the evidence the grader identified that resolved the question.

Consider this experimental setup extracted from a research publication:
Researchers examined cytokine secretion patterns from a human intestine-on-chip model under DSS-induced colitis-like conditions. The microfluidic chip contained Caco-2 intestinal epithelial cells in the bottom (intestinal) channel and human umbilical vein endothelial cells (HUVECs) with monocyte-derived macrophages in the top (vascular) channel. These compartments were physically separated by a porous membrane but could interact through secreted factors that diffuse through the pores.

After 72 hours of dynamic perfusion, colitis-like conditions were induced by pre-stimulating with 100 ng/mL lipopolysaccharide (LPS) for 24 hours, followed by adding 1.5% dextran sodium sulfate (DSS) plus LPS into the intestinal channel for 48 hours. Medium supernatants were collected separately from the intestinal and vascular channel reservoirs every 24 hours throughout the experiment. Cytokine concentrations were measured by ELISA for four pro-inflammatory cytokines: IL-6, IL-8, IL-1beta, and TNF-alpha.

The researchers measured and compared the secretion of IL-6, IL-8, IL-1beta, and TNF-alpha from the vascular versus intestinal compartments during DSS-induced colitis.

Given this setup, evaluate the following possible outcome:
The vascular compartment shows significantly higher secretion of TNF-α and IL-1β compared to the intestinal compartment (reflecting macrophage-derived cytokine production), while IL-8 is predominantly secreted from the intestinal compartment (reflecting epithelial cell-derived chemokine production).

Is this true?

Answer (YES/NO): NO